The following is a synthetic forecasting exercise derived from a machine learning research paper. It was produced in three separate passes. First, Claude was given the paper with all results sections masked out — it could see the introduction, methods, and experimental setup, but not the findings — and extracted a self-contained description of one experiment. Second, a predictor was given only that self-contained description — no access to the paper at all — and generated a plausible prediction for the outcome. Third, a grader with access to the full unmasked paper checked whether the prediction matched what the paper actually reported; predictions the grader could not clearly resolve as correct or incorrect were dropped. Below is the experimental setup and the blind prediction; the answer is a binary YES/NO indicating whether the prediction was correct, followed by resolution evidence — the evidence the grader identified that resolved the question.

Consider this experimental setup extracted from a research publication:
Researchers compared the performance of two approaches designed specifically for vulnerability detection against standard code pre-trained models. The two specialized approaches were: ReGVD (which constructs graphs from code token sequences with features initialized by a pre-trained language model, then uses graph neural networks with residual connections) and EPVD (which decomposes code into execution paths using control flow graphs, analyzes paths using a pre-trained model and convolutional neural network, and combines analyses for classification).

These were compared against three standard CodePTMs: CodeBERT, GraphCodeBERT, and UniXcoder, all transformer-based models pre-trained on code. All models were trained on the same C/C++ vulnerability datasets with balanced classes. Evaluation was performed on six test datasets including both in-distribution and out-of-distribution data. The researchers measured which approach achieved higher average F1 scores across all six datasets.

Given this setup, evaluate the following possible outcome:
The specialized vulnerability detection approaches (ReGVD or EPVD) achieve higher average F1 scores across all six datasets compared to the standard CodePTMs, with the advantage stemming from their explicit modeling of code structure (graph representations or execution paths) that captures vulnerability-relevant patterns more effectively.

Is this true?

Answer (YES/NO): NO